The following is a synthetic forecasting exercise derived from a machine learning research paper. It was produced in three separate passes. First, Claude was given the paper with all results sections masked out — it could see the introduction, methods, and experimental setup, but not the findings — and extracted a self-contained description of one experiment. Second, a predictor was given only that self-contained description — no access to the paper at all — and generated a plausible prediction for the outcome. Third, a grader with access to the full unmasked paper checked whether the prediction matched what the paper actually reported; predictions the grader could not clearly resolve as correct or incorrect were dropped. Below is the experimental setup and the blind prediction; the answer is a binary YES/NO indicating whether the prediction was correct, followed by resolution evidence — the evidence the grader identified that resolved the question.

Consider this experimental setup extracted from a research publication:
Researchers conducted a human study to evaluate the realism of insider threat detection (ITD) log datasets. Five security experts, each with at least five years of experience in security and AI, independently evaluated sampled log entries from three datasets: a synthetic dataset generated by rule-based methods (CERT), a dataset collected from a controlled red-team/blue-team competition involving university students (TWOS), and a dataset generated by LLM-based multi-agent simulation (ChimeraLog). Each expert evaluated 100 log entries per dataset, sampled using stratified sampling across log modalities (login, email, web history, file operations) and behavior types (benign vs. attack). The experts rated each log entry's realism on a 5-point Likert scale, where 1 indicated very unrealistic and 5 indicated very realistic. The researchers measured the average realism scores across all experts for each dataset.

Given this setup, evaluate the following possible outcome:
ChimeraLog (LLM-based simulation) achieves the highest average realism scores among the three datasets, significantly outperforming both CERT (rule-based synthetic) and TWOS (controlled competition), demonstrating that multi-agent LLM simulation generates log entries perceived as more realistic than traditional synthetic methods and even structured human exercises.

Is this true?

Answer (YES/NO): NO